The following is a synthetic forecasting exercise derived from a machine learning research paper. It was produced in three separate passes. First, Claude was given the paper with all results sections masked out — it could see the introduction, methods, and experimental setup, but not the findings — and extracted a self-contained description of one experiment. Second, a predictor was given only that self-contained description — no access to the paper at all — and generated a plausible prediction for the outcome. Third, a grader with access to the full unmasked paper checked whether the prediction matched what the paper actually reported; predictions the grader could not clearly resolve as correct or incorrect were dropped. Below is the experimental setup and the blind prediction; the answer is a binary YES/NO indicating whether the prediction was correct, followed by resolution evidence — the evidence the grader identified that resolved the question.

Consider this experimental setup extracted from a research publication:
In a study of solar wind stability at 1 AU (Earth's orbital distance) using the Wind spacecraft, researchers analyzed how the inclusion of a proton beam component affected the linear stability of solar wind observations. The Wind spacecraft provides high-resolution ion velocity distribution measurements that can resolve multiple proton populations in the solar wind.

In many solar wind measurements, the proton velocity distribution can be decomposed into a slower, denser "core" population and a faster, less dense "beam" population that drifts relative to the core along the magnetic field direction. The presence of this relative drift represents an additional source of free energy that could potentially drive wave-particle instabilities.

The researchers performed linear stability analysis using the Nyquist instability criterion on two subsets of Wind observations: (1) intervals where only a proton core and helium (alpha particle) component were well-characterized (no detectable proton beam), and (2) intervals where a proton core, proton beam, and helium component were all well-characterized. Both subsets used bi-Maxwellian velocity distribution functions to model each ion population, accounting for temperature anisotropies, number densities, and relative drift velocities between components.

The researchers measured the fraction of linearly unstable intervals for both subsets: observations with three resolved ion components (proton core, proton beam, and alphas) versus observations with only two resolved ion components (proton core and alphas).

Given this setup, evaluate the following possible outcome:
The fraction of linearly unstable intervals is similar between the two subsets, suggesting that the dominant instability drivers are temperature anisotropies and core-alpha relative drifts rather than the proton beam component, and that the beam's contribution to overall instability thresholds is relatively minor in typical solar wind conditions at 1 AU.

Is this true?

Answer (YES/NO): NO